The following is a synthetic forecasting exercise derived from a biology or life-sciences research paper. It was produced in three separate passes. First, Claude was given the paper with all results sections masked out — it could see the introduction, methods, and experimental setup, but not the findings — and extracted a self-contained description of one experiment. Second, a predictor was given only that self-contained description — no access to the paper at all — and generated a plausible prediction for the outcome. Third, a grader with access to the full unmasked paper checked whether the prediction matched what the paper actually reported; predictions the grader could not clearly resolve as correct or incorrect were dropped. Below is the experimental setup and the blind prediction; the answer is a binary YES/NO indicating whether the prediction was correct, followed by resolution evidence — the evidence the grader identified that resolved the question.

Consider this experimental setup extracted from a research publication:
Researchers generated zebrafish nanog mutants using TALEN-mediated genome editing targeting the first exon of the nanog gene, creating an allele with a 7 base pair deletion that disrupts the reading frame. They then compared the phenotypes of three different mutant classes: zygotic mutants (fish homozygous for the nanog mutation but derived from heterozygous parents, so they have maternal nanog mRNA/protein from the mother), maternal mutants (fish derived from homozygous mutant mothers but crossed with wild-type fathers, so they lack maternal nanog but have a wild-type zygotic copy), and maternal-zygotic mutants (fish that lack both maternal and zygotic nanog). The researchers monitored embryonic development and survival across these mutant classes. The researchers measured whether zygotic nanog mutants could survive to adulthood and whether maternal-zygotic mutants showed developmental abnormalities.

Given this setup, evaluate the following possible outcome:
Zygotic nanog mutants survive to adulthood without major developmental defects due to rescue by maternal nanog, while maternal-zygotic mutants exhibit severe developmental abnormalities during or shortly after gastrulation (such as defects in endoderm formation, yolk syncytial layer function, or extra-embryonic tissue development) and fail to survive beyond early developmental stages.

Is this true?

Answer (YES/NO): NO